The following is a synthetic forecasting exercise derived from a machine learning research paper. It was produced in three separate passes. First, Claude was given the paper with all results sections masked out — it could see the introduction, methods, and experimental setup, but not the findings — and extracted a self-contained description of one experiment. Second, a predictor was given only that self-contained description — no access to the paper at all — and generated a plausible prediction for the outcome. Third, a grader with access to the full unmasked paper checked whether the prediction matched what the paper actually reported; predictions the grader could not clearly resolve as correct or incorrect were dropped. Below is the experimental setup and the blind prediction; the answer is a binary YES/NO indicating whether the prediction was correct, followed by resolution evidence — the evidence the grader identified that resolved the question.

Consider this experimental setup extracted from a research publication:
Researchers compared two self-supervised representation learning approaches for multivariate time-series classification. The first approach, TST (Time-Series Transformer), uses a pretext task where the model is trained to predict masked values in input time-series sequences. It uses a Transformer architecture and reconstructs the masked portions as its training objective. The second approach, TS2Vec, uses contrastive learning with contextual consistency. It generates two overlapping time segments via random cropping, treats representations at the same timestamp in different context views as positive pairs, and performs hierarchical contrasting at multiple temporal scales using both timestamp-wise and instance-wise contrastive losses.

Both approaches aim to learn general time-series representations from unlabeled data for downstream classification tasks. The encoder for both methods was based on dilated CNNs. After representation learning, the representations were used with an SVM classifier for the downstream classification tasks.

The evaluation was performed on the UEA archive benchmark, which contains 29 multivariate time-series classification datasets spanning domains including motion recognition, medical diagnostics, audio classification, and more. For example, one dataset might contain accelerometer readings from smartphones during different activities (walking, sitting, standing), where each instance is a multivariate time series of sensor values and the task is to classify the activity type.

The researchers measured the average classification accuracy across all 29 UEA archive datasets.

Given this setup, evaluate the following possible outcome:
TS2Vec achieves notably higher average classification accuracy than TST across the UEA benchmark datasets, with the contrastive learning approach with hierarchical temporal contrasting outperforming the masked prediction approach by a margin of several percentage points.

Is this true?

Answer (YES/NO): YES